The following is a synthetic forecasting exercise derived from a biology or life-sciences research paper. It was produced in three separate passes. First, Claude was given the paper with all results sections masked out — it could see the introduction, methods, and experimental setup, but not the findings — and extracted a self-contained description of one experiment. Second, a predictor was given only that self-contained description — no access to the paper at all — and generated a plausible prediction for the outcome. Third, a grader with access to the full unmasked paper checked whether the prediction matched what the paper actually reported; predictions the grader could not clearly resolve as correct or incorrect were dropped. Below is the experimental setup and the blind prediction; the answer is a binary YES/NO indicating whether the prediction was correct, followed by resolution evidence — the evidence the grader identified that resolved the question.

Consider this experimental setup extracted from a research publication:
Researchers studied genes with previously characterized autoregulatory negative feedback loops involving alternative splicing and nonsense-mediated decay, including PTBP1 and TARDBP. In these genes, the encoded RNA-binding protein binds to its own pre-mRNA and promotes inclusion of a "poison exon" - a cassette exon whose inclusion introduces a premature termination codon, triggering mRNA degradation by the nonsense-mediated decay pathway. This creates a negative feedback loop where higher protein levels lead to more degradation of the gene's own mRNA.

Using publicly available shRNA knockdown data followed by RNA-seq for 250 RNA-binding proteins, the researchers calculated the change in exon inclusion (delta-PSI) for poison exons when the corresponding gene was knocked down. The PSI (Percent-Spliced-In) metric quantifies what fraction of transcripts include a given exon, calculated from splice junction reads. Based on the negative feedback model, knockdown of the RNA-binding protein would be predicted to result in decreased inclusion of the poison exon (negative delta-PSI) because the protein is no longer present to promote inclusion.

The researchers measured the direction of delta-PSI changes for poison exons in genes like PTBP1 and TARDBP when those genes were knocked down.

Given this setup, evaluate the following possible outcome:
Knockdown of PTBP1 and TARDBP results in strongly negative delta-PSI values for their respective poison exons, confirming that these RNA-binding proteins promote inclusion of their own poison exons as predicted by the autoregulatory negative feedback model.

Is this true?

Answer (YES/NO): NO